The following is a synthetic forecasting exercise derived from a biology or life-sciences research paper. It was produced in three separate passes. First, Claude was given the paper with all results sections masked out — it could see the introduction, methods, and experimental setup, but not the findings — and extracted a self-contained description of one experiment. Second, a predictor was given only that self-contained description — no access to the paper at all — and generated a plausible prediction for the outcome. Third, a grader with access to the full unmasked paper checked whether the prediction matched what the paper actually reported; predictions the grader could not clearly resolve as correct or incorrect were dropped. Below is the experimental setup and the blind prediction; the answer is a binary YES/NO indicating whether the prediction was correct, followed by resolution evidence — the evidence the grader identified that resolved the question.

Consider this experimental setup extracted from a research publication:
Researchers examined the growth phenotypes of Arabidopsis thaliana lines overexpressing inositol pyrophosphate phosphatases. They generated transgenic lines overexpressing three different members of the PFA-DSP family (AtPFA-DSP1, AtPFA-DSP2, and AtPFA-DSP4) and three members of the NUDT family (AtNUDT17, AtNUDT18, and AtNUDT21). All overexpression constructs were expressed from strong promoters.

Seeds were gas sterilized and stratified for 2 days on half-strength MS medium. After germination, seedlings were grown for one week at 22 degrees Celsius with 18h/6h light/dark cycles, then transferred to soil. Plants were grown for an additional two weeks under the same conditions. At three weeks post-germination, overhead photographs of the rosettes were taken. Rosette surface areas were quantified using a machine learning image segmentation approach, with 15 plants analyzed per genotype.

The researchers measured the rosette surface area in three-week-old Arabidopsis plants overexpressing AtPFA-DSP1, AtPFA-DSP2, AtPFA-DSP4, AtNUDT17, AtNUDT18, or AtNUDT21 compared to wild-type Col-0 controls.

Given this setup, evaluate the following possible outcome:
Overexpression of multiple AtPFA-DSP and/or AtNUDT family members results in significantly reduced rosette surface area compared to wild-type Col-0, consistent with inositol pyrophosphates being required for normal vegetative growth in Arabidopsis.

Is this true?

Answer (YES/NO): YES